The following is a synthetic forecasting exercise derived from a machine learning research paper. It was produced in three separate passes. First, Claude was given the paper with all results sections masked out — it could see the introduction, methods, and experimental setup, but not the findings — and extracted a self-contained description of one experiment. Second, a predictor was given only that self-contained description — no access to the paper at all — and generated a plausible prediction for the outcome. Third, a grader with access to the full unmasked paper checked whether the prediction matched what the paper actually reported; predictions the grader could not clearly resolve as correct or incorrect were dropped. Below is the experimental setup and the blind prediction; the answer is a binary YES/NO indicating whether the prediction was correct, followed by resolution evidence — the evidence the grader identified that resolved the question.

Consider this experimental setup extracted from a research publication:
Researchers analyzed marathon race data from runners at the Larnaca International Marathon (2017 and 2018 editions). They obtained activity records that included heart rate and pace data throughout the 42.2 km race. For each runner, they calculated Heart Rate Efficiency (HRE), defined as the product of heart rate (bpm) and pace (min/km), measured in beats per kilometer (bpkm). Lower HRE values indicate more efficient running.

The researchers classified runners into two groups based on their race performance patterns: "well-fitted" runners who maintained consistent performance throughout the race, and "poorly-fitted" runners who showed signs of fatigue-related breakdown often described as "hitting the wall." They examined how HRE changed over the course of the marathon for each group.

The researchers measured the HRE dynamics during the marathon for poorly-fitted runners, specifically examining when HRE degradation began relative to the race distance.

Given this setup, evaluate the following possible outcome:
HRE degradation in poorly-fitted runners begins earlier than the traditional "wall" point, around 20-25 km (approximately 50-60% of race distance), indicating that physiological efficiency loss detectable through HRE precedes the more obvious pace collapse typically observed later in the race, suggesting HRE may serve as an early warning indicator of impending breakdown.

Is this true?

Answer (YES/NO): NO